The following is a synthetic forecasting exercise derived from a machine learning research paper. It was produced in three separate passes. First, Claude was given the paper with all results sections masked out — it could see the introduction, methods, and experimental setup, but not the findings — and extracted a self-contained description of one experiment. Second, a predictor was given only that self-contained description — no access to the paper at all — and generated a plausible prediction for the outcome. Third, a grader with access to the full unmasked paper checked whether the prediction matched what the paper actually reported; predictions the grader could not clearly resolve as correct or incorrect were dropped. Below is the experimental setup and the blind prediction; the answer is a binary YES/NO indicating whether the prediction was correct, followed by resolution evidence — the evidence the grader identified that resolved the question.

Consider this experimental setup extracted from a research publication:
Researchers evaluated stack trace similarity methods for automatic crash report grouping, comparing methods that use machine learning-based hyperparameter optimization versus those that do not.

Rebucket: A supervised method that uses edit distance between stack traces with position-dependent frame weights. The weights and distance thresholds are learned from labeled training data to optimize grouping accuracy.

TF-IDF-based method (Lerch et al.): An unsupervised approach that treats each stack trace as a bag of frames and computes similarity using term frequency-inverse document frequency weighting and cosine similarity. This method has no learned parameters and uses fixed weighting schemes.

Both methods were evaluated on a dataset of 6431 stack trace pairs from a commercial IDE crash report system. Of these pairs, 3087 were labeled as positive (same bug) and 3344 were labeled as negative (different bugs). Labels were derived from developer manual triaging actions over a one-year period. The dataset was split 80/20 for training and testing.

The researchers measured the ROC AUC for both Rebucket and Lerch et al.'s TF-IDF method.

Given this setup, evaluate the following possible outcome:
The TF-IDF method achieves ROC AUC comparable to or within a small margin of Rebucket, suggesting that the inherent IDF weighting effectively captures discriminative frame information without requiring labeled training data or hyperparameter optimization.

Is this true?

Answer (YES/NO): NO